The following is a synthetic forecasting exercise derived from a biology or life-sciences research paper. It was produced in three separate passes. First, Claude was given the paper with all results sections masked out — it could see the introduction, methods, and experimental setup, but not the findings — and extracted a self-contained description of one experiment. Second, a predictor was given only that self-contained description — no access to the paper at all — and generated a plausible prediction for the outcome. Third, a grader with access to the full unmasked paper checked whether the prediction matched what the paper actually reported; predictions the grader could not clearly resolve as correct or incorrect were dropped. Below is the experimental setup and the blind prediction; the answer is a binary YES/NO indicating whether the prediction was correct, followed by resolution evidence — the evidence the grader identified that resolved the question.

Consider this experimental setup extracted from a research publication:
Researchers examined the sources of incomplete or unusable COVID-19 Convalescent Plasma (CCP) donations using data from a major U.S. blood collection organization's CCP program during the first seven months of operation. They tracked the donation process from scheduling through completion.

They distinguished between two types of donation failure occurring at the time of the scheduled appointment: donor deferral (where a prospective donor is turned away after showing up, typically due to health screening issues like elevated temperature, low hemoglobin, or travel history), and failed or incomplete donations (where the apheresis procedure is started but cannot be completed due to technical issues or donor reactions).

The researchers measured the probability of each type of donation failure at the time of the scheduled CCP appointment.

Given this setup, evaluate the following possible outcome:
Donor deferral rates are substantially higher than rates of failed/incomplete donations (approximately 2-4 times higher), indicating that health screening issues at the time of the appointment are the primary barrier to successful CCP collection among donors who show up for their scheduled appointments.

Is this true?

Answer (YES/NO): YES